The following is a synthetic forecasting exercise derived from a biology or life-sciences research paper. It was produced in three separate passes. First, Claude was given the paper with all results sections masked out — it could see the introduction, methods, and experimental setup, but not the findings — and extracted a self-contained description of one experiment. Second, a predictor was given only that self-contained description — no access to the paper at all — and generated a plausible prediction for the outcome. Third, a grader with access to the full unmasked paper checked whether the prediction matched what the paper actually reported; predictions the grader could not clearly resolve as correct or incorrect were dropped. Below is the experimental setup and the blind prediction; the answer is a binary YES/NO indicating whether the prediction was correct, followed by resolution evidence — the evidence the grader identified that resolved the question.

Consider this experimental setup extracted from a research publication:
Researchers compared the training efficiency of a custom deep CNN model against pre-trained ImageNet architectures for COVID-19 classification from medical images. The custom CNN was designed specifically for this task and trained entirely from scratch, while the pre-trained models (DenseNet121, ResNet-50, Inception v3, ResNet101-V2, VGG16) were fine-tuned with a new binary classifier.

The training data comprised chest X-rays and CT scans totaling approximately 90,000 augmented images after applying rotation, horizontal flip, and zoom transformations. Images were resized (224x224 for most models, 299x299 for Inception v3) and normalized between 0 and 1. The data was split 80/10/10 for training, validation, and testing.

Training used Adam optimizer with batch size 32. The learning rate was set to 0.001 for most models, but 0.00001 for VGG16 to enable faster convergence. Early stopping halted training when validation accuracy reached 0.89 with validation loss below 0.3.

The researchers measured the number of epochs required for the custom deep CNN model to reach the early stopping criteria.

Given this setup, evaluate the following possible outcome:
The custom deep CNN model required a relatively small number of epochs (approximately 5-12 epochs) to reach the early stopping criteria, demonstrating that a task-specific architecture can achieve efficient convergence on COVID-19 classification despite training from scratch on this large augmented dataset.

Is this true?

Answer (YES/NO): YES